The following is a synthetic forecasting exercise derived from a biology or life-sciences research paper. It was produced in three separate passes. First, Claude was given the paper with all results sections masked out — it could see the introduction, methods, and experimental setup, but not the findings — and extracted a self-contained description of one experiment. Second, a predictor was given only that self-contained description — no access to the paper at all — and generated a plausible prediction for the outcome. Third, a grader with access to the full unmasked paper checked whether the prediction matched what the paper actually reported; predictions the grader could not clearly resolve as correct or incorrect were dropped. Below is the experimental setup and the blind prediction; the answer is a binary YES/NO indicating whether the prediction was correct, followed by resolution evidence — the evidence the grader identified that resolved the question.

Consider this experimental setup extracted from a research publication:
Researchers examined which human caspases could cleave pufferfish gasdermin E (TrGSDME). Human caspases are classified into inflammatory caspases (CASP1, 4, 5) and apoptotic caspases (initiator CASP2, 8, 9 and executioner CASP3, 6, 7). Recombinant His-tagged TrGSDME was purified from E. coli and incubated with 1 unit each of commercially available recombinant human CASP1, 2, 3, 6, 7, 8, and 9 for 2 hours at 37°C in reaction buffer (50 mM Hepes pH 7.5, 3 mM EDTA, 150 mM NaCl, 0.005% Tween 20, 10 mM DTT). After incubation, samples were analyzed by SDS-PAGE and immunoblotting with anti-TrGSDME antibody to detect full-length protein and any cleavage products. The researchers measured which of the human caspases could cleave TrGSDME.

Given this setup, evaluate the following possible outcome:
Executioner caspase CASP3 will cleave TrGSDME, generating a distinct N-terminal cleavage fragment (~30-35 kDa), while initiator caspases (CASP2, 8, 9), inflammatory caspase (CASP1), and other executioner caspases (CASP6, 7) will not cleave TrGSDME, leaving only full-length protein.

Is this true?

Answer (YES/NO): NO